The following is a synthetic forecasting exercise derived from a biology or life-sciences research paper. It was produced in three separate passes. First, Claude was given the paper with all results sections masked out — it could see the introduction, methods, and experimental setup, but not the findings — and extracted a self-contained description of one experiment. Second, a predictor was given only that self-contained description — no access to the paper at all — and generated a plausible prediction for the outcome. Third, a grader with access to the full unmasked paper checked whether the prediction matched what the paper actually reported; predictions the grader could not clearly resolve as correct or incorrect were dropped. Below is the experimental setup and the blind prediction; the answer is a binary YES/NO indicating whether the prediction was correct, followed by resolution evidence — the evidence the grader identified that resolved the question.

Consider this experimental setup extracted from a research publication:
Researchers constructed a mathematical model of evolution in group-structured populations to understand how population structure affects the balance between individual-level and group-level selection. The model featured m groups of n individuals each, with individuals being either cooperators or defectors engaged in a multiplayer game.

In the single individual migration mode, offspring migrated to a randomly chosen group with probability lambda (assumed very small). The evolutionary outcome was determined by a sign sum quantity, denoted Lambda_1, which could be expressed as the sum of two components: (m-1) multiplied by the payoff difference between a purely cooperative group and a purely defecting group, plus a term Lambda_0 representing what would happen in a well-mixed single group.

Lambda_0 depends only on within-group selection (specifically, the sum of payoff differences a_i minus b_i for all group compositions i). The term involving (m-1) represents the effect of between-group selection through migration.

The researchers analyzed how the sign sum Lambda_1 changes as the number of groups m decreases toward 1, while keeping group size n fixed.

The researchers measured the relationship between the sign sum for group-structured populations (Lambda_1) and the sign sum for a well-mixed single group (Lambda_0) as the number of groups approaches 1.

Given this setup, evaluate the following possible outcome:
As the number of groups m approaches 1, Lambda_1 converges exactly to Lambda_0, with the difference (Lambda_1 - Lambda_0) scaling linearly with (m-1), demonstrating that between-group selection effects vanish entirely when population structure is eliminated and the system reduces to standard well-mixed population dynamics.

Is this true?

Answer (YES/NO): YES